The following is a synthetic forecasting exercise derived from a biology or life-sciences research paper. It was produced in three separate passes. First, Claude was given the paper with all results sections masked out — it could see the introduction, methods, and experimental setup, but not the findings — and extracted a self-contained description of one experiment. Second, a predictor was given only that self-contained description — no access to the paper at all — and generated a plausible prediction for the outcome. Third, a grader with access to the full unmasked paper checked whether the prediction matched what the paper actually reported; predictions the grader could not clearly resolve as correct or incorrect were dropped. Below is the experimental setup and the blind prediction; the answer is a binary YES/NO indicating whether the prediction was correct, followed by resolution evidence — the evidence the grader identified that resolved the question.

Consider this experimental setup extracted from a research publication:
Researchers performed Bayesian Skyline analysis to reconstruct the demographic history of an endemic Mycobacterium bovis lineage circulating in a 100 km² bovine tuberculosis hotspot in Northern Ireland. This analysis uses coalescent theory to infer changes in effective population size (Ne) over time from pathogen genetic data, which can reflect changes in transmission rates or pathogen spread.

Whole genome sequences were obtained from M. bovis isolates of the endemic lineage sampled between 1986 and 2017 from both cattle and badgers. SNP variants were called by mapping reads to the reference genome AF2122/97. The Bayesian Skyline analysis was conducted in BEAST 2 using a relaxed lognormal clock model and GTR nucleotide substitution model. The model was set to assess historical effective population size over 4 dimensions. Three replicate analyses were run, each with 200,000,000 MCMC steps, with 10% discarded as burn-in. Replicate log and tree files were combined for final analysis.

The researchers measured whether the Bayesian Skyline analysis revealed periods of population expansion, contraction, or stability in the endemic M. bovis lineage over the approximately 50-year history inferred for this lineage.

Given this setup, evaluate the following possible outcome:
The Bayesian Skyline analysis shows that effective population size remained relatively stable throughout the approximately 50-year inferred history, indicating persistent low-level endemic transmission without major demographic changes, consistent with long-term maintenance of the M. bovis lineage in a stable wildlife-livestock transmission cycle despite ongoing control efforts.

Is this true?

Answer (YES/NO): NO